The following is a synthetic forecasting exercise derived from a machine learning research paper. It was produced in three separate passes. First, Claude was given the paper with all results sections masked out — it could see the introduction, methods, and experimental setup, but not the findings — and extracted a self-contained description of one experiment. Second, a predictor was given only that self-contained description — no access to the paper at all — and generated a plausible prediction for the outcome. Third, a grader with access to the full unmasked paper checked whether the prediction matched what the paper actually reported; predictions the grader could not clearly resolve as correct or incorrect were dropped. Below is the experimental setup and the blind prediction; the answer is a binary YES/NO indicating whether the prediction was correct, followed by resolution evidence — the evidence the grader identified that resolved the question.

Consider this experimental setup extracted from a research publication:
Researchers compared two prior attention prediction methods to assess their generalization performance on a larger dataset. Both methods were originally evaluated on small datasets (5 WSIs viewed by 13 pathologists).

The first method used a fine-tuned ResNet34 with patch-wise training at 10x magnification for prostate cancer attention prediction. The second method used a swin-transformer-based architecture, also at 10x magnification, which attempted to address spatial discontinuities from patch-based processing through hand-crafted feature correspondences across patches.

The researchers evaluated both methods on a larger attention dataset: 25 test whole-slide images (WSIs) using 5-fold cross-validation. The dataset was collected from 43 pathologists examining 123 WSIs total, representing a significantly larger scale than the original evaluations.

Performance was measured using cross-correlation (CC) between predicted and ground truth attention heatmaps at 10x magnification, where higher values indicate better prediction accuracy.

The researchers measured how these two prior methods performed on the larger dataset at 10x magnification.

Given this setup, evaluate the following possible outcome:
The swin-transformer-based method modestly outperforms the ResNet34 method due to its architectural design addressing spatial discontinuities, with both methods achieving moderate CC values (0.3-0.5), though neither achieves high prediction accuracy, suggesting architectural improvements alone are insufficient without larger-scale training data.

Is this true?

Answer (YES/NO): NO